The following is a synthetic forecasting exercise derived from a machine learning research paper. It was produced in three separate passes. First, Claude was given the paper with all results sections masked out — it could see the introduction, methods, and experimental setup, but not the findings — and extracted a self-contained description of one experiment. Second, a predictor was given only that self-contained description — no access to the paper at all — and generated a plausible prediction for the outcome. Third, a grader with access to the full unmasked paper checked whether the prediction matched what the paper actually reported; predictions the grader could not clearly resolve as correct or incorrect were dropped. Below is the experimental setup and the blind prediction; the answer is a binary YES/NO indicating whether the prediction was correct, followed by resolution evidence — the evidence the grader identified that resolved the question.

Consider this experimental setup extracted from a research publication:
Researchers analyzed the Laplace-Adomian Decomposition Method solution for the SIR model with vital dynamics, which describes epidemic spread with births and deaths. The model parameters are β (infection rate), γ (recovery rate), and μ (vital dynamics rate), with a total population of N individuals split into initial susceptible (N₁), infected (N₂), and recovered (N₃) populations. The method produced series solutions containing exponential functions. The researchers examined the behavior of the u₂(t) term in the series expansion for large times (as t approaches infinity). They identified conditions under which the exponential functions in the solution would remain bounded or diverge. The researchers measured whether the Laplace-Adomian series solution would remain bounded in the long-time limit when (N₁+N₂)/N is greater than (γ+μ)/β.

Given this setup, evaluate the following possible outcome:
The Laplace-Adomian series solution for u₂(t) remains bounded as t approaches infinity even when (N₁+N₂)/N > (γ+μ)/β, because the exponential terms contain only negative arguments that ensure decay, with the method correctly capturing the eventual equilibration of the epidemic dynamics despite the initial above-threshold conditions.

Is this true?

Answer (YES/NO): NO